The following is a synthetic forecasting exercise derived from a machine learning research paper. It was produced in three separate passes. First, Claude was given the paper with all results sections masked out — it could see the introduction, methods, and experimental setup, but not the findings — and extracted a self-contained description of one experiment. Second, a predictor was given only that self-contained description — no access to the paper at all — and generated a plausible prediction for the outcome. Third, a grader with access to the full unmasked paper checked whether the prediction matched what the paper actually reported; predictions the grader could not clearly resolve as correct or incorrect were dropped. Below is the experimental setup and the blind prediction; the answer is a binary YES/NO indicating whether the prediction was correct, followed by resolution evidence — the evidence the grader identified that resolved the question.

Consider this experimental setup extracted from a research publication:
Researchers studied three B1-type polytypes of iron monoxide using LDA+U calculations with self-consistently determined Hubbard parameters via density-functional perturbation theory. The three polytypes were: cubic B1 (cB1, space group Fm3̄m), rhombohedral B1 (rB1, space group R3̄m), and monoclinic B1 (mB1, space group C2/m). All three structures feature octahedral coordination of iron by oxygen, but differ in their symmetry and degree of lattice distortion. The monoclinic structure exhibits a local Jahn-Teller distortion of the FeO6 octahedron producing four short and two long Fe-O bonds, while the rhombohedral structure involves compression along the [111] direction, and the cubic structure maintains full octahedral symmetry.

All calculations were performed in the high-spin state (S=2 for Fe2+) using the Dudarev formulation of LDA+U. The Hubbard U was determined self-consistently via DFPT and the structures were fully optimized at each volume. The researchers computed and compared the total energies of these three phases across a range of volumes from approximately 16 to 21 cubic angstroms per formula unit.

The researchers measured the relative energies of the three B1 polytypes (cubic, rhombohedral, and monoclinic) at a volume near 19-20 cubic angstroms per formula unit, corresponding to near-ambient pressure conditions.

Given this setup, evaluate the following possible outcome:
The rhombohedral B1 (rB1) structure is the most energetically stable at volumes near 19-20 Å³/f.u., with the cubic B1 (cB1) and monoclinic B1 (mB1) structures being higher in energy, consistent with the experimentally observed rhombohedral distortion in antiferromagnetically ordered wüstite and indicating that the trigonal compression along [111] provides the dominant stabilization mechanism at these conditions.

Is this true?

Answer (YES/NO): NO